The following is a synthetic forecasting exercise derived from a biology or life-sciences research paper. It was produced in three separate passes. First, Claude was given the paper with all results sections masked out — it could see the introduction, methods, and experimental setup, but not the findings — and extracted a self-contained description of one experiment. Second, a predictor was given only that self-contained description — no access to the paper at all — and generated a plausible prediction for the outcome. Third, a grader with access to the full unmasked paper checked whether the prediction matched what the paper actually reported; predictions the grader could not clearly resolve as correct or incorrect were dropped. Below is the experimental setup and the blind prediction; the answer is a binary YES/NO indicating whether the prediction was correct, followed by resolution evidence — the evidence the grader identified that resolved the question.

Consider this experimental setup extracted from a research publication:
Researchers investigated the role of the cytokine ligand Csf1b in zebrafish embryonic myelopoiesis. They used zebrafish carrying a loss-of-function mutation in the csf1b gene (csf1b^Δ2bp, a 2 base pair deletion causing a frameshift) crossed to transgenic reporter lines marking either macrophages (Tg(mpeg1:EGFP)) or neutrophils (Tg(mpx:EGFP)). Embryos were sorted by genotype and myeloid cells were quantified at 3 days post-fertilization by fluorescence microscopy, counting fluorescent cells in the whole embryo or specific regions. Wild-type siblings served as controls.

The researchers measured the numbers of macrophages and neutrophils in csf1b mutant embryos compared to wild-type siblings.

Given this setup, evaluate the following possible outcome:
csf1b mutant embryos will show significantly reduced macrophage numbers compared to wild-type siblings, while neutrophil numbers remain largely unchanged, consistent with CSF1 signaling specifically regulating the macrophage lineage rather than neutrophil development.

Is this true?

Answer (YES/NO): NO